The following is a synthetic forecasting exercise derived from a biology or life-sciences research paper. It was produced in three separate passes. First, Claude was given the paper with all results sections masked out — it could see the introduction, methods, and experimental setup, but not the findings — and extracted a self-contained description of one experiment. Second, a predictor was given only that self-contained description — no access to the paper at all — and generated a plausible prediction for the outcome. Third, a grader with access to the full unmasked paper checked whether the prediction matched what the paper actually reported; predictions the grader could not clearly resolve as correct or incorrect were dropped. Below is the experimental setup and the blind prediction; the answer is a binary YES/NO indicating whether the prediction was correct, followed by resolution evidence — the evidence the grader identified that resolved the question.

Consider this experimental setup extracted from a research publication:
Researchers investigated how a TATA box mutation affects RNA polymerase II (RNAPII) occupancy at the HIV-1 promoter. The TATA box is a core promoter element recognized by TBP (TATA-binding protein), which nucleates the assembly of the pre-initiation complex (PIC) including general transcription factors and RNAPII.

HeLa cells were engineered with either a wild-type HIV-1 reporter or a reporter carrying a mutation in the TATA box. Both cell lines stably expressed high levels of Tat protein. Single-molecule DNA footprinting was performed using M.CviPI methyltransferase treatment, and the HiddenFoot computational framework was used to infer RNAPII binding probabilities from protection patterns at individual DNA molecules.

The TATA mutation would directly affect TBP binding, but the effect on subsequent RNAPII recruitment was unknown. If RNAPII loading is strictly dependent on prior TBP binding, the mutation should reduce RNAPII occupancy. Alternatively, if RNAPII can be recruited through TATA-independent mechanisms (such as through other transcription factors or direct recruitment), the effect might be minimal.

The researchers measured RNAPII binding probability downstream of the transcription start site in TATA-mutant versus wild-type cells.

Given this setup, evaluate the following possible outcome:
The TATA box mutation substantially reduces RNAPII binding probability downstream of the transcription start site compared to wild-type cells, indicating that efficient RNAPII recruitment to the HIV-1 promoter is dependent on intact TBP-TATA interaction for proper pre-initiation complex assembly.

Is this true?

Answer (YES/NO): YES